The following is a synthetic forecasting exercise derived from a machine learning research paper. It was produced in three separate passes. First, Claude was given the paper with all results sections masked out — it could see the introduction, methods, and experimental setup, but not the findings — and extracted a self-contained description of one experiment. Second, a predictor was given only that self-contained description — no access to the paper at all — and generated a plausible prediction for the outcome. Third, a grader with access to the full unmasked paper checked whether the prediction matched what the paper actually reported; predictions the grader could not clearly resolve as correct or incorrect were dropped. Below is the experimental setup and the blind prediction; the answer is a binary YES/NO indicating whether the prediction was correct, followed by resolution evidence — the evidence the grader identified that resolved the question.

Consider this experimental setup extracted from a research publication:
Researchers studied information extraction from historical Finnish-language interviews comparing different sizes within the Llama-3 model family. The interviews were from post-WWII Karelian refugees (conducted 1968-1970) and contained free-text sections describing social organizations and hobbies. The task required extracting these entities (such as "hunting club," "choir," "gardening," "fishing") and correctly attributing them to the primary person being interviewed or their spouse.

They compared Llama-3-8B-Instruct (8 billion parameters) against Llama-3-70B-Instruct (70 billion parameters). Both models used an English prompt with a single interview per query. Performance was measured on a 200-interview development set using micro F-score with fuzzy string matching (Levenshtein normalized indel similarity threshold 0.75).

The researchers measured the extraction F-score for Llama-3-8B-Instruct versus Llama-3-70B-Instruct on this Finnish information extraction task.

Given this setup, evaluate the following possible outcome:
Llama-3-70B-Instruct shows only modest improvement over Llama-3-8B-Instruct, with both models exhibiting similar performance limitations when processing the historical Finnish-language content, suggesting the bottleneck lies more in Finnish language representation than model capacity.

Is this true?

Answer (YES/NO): NO